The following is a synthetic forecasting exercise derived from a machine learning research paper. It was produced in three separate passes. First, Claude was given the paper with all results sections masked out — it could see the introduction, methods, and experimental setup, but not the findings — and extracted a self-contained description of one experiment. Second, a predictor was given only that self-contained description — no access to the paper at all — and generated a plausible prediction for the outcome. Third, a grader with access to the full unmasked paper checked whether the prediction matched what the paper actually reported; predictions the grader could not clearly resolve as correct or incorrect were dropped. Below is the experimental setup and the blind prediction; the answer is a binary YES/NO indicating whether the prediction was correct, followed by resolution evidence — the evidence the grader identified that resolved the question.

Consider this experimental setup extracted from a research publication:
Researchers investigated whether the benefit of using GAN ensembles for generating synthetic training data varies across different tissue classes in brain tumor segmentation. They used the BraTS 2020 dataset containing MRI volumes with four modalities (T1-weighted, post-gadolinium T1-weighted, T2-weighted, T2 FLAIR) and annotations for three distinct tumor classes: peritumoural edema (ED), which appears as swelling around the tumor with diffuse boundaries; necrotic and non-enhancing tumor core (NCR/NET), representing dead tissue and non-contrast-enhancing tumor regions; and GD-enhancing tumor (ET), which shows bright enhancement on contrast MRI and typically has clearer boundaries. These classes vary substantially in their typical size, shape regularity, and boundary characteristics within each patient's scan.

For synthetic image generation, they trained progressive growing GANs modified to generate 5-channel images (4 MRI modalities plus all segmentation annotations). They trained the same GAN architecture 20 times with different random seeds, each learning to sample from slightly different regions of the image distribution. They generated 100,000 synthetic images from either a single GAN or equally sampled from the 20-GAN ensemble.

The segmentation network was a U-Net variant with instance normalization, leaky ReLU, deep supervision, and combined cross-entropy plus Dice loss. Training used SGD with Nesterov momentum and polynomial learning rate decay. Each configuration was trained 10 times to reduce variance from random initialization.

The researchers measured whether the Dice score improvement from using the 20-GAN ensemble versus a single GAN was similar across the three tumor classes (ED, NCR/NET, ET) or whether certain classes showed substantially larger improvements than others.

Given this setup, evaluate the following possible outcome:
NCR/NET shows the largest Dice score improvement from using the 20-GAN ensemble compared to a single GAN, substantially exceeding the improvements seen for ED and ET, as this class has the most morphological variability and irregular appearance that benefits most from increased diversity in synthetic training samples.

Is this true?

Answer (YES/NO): NO